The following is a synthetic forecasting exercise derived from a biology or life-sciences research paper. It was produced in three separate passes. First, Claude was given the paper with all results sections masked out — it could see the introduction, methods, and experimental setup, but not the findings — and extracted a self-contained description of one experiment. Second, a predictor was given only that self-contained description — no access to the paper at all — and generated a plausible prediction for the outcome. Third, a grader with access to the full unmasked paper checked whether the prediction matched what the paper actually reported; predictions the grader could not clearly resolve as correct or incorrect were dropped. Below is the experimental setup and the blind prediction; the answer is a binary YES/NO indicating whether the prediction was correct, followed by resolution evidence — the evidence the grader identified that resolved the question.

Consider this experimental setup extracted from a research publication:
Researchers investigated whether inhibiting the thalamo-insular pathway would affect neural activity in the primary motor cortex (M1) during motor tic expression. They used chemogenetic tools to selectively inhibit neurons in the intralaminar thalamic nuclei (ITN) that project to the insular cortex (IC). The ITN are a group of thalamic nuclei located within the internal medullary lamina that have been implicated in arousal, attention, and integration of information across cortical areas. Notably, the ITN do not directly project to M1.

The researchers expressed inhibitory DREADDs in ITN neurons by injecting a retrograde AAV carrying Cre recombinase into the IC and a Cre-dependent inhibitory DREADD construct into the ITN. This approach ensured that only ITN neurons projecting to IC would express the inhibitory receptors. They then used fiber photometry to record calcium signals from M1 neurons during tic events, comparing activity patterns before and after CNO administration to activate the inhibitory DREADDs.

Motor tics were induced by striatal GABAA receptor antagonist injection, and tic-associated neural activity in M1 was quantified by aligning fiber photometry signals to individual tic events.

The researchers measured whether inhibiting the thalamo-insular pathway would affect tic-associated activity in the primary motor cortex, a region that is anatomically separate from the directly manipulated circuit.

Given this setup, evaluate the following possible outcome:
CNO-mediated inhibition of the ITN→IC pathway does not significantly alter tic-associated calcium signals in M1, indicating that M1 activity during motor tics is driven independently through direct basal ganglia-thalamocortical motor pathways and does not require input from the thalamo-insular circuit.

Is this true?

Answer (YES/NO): NO